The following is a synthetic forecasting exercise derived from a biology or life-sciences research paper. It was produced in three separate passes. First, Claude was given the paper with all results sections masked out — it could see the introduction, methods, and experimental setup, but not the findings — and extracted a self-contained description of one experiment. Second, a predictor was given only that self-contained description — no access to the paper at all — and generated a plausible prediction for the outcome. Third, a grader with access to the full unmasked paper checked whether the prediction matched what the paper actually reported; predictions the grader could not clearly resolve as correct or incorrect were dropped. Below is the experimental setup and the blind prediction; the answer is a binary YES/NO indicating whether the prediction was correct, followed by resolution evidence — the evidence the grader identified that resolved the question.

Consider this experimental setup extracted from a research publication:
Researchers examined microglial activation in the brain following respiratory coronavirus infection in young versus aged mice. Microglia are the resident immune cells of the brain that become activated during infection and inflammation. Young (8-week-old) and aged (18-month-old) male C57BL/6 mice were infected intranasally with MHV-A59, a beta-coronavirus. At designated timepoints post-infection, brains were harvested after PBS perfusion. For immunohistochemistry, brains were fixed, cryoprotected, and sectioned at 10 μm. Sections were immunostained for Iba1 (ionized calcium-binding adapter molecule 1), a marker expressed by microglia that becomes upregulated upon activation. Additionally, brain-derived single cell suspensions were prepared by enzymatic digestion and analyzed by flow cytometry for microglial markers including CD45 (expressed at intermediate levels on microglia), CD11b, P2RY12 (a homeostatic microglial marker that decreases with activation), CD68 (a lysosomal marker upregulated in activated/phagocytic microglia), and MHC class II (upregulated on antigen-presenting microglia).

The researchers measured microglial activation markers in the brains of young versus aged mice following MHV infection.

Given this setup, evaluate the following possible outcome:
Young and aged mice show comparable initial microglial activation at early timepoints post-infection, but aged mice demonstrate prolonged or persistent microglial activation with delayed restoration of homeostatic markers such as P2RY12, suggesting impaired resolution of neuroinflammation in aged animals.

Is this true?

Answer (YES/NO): NO